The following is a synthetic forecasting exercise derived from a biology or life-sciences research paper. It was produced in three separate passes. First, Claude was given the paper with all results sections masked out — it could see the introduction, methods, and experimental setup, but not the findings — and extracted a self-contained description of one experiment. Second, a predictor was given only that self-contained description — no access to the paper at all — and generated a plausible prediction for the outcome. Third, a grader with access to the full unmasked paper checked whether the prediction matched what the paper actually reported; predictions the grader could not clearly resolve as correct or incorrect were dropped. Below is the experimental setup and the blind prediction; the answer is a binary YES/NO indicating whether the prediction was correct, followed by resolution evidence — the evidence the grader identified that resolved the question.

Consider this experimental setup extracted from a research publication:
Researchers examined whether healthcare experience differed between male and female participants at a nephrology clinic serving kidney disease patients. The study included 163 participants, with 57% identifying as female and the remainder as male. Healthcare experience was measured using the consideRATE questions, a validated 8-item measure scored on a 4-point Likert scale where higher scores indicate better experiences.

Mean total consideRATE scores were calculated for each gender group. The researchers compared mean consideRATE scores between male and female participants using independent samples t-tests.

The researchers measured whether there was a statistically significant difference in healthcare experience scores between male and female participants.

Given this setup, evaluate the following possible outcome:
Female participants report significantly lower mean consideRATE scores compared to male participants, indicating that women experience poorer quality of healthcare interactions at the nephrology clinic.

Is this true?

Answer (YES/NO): NO